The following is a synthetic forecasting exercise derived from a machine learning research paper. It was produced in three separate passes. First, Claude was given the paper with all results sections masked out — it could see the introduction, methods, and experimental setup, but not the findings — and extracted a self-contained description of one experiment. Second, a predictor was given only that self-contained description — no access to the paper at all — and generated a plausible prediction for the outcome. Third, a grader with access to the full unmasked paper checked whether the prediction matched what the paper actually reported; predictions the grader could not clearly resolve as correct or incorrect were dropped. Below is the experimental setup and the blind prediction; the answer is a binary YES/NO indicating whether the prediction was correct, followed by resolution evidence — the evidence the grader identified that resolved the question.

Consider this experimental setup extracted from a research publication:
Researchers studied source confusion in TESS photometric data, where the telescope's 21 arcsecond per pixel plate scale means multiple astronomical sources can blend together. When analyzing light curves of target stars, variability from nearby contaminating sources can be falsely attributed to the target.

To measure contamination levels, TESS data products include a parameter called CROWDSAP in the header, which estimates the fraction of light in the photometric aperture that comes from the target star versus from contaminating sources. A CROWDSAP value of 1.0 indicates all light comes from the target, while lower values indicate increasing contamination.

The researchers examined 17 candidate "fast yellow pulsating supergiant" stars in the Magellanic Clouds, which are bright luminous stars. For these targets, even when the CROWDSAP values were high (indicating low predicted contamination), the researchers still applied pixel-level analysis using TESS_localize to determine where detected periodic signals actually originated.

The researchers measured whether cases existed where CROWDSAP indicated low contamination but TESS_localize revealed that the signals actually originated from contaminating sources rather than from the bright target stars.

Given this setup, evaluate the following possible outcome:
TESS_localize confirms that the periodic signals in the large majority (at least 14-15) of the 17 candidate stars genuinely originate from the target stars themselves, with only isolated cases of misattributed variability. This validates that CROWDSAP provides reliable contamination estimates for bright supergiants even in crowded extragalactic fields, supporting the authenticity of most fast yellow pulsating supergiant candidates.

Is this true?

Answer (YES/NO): NO